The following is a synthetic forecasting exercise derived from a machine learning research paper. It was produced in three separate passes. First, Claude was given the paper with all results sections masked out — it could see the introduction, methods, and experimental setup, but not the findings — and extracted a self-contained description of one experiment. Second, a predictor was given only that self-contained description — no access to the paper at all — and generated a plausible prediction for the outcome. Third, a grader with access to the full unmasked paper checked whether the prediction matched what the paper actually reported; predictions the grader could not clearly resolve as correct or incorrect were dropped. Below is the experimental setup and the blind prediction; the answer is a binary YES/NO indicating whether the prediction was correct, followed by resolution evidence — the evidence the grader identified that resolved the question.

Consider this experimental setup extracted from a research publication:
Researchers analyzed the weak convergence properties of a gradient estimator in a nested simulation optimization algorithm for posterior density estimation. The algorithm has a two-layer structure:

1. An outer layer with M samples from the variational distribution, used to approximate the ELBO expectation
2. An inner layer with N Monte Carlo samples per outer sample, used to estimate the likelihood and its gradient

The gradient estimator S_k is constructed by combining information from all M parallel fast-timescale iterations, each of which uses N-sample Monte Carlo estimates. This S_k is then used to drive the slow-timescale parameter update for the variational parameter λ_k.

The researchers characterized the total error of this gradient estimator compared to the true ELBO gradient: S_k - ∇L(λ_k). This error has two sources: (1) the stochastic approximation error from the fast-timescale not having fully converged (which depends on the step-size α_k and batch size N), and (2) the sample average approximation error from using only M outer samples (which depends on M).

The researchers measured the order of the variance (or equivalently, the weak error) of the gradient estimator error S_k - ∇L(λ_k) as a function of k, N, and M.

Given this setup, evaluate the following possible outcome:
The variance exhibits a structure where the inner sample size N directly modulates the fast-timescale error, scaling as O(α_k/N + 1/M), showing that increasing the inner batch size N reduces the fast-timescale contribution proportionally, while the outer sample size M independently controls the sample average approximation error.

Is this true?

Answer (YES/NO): YES